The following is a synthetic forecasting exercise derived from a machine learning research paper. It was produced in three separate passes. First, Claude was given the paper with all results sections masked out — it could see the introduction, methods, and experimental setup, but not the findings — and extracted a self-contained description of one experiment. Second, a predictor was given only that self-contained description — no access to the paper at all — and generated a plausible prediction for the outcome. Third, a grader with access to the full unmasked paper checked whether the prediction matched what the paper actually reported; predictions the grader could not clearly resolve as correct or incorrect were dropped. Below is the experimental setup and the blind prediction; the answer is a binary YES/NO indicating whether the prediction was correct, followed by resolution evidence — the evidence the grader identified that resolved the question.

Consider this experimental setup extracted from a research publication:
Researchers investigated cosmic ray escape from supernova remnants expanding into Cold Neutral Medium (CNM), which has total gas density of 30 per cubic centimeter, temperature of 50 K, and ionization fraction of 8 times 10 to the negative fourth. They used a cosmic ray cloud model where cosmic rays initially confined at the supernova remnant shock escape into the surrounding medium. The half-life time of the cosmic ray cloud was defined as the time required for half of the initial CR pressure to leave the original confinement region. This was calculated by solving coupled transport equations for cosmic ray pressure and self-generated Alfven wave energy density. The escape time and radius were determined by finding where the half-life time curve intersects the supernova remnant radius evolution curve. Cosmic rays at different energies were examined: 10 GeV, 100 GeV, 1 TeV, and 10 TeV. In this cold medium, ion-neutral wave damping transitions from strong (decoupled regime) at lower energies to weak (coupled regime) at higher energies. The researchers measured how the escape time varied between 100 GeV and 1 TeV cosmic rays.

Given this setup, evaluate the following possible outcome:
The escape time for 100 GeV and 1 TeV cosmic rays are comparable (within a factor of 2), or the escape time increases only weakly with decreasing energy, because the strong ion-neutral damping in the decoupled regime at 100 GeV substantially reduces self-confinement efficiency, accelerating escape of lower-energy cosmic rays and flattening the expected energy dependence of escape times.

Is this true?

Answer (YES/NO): YES